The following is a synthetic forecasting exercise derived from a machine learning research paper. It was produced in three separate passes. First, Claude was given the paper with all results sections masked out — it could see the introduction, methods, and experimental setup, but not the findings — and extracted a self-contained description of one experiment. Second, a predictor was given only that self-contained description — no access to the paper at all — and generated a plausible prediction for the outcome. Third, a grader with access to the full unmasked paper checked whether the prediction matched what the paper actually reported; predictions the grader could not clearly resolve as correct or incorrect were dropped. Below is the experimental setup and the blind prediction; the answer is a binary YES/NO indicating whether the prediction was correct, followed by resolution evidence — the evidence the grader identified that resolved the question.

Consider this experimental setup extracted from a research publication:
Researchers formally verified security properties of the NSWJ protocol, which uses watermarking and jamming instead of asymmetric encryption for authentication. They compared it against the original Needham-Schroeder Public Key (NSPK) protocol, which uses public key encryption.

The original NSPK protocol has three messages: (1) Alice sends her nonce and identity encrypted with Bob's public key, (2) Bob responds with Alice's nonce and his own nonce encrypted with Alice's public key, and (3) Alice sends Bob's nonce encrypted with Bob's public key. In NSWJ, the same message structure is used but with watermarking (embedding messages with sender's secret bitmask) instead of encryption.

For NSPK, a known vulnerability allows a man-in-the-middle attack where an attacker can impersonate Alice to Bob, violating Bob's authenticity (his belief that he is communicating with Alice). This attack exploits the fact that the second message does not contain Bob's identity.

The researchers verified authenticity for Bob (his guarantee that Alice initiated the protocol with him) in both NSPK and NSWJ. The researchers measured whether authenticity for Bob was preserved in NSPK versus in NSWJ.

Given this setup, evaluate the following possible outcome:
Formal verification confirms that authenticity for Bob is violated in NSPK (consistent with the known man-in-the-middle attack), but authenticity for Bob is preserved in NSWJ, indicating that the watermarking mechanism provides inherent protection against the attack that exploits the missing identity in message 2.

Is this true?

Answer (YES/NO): YES